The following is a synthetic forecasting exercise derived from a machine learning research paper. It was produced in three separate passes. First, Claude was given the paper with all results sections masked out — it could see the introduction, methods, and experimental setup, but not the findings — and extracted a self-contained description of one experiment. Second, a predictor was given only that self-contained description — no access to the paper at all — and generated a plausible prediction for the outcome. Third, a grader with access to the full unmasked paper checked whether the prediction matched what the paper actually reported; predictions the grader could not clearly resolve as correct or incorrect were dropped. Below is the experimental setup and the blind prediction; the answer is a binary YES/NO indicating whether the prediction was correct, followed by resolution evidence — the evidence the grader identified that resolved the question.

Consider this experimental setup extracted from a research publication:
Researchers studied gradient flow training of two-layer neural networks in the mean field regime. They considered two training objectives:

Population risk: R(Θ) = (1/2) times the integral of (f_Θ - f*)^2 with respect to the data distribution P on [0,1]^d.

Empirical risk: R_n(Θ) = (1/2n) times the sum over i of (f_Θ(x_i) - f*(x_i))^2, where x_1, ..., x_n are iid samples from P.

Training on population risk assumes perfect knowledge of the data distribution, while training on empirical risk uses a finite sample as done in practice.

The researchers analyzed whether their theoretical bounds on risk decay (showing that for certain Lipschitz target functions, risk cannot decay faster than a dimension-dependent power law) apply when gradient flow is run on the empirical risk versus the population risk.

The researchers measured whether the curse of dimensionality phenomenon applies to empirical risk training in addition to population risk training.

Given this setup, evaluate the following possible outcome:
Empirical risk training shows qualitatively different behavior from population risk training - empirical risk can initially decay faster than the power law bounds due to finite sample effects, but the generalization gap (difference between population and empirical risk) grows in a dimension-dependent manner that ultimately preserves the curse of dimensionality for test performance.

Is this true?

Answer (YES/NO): YES